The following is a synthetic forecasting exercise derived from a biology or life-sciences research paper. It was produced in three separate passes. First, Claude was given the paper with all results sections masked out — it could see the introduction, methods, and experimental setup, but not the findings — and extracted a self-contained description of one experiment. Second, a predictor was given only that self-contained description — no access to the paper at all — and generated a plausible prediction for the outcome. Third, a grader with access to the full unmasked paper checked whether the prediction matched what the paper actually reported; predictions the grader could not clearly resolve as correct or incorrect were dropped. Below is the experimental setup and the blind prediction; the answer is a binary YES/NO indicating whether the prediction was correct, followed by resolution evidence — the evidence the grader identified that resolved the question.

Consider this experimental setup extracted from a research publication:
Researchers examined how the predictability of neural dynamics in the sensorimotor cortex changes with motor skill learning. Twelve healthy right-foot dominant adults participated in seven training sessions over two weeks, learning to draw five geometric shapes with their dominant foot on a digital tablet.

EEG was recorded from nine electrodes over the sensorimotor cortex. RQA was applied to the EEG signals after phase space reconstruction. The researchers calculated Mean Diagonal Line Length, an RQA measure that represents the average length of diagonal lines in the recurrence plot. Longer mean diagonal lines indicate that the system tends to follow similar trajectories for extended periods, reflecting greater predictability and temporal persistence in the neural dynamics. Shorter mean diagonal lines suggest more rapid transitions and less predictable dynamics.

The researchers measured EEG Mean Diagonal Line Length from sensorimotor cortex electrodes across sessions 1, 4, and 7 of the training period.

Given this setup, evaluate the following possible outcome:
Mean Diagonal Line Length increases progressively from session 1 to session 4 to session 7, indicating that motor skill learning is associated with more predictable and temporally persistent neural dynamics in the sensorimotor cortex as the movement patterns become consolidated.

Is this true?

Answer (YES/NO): YES